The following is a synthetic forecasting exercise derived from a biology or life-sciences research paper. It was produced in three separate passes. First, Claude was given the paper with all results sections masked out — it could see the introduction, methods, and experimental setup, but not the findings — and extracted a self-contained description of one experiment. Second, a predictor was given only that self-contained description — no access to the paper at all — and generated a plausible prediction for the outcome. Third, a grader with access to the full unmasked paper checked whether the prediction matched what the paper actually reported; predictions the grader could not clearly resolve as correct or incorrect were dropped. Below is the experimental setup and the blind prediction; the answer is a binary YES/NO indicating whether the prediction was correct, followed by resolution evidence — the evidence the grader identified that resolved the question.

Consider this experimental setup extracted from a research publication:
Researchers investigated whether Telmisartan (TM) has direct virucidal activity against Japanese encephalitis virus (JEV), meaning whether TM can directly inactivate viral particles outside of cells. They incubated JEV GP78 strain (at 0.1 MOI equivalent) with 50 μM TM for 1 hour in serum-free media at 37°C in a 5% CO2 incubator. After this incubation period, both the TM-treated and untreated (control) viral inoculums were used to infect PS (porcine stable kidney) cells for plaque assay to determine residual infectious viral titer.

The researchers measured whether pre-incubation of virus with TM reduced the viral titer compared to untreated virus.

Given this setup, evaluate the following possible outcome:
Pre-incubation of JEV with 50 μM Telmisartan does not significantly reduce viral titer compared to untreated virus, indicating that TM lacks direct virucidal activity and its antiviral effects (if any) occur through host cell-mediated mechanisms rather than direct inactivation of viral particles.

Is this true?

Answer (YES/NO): NO